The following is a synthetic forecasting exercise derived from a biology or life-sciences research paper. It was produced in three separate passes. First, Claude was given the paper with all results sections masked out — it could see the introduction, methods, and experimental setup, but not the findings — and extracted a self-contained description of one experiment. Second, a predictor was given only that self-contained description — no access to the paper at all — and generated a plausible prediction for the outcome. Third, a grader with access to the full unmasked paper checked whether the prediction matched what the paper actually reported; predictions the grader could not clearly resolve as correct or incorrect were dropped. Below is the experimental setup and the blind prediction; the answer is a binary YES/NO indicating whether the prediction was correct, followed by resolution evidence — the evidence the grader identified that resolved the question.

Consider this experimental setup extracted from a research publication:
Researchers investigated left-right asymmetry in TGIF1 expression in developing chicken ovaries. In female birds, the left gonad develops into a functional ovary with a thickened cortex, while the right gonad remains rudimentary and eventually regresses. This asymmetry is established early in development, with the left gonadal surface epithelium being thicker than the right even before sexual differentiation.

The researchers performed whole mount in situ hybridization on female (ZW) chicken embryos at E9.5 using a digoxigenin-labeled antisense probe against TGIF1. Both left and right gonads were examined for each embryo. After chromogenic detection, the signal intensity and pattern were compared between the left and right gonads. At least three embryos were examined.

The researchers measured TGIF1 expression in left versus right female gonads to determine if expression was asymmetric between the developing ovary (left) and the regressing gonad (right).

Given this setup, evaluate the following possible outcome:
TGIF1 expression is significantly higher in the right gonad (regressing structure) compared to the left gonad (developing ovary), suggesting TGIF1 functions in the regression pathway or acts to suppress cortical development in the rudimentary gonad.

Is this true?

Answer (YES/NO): NO